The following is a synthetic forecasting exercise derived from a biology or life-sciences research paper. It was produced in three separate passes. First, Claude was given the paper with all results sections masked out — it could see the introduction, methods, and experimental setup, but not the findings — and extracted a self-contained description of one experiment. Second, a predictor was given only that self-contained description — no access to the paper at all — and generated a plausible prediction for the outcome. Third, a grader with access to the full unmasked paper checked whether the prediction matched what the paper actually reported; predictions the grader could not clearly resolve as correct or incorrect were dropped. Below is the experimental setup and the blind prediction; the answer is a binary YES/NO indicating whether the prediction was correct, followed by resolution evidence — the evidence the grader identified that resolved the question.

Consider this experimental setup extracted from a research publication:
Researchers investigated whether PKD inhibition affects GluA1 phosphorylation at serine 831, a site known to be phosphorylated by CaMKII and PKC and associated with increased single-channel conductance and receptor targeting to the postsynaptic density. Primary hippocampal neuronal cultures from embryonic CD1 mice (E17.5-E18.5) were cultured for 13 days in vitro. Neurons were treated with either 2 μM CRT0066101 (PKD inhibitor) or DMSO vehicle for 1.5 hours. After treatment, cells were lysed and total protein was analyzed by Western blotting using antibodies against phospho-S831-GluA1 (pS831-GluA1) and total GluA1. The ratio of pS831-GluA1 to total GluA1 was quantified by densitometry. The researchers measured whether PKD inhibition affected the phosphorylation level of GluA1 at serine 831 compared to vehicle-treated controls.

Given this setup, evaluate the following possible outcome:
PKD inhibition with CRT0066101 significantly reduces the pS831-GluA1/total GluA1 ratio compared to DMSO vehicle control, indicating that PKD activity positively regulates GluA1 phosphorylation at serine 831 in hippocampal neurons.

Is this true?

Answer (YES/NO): NO